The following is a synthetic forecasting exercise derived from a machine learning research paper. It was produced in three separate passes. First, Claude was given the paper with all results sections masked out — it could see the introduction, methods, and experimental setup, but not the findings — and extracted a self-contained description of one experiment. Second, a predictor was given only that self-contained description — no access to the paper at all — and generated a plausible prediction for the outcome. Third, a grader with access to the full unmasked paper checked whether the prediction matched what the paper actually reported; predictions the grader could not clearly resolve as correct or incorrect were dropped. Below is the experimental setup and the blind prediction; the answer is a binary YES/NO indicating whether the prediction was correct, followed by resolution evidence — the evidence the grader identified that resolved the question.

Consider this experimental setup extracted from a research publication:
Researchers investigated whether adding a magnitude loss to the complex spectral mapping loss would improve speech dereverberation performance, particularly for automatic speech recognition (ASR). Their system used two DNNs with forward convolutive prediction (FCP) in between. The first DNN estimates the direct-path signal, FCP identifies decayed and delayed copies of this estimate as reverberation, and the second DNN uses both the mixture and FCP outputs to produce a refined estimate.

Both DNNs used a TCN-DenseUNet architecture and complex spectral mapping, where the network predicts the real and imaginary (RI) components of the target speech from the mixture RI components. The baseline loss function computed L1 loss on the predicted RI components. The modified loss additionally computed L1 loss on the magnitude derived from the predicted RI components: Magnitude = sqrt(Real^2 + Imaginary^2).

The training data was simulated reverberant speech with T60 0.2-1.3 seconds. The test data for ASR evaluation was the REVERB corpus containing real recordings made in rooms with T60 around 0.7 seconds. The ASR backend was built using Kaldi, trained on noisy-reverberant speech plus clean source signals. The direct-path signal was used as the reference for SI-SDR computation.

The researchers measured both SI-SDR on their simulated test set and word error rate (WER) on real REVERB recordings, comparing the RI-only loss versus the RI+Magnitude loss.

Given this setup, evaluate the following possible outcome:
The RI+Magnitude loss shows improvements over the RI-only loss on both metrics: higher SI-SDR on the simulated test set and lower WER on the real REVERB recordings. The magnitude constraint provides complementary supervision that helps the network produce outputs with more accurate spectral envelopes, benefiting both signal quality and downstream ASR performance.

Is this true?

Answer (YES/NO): NO